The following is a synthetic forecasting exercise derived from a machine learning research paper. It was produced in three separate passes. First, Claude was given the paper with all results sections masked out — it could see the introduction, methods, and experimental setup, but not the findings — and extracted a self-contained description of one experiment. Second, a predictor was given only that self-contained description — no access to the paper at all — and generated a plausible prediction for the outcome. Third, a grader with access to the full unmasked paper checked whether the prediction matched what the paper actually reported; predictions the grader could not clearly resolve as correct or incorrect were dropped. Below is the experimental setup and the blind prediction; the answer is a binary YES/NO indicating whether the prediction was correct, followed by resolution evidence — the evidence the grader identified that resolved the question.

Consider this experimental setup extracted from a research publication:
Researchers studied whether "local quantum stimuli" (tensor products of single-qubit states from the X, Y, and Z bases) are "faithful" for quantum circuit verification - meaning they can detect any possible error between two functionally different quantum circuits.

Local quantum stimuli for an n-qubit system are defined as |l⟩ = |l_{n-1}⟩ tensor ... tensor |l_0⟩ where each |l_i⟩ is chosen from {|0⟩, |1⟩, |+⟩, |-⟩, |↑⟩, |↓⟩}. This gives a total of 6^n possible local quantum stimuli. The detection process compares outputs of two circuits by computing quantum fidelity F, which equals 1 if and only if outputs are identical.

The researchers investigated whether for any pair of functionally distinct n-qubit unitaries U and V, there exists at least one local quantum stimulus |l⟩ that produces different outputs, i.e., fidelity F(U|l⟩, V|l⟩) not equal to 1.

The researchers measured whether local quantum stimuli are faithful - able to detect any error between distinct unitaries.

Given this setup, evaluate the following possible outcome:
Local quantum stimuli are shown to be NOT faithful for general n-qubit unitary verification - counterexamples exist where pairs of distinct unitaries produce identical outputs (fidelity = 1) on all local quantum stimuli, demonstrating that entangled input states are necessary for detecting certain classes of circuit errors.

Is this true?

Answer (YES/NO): NO